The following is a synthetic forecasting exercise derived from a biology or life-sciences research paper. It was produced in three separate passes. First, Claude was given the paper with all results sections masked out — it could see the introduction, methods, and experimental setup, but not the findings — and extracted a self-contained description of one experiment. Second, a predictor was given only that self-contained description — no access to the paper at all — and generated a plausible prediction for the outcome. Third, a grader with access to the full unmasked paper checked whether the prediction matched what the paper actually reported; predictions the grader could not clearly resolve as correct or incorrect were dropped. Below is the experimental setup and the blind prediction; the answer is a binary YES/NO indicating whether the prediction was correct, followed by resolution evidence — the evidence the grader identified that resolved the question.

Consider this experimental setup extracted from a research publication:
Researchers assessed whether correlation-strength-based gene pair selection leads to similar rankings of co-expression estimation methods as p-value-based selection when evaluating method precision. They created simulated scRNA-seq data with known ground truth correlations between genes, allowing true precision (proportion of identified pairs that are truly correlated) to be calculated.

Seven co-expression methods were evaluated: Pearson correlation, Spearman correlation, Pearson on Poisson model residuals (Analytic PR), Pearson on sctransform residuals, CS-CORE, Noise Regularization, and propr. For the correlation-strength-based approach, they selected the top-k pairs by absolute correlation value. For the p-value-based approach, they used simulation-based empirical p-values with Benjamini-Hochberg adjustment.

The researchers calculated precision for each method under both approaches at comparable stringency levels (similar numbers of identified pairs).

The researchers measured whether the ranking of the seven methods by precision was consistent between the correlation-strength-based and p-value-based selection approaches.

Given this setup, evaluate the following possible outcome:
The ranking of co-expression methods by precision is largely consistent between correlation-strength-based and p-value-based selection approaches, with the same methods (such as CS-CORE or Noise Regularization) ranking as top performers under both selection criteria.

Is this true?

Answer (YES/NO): NO